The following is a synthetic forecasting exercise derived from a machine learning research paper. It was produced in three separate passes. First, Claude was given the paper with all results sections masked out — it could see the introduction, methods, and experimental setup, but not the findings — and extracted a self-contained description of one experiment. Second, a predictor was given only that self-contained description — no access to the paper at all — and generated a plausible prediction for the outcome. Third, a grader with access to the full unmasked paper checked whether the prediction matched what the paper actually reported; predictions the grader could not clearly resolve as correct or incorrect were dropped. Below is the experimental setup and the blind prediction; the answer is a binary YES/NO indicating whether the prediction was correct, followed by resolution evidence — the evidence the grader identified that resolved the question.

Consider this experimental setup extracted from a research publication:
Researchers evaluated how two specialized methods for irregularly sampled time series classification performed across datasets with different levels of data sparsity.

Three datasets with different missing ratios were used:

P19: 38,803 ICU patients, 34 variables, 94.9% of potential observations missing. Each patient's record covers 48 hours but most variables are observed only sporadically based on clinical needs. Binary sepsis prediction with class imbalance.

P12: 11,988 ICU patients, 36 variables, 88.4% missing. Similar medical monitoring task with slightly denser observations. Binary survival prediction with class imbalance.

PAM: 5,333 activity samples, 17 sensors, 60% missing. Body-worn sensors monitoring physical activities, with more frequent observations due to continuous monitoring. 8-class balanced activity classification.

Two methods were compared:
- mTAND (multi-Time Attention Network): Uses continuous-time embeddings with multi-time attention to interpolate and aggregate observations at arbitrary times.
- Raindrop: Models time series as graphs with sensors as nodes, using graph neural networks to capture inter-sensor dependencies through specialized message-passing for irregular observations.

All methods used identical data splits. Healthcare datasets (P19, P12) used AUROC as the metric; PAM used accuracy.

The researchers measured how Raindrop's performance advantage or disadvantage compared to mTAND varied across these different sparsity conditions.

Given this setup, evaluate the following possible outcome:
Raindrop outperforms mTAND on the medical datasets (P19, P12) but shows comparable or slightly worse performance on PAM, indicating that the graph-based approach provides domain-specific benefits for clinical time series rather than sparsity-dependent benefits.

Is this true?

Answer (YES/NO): NO